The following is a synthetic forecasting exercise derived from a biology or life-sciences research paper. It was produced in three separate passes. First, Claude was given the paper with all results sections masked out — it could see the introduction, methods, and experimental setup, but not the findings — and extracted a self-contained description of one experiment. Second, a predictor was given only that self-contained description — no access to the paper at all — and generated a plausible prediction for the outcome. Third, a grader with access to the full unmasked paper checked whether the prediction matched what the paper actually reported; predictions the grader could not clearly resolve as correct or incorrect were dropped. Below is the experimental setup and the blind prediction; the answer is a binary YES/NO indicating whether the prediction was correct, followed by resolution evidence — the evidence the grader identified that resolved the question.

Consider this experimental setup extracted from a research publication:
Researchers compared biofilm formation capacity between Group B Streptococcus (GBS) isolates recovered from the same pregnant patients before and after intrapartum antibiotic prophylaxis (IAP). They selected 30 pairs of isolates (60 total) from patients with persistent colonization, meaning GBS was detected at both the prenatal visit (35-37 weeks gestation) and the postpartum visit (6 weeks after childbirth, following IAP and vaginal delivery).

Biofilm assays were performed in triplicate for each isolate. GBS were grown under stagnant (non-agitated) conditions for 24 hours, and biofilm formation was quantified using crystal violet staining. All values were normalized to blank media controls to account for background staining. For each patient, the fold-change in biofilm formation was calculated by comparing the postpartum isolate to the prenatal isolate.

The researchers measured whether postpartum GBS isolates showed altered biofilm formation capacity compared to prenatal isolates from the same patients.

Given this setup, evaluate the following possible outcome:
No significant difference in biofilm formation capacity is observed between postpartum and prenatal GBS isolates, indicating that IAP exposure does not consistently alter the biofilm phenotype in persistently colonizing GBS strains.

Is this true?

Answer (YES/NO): NO